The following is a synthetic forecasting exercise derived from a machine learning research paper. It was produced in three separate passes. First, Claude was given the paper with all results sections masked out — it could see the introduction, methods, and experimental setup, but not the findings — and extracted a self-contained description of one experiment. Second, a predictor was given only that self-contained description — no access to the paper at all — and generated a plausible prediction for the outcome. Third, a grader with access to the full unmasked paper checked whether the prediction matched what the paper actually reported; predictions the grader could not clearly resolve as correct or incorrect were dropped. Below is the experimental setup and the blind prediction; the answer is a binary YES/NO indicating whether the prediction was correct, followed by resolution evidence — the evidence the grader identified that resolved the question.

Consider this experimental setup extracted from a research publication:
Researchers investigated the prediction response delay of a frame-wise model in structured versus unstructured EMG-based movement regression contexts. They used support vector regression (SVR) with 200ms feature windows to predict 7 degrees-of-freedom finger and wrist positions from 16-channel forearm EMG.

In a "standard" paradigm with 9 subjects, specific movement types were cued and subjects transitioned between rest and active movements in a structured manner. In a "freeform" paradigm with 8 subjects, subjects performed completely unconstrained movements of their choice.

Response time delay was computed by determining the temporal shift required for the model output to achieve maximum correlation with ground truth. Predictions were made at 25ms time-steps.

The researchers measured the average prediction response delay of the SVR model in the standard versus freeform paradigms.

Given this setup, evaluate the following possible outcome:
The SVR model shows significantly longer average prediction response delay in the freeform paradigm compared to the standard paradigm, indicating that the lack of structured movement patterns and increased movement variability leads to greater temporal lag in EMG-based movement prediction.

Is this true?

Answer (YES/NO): YES